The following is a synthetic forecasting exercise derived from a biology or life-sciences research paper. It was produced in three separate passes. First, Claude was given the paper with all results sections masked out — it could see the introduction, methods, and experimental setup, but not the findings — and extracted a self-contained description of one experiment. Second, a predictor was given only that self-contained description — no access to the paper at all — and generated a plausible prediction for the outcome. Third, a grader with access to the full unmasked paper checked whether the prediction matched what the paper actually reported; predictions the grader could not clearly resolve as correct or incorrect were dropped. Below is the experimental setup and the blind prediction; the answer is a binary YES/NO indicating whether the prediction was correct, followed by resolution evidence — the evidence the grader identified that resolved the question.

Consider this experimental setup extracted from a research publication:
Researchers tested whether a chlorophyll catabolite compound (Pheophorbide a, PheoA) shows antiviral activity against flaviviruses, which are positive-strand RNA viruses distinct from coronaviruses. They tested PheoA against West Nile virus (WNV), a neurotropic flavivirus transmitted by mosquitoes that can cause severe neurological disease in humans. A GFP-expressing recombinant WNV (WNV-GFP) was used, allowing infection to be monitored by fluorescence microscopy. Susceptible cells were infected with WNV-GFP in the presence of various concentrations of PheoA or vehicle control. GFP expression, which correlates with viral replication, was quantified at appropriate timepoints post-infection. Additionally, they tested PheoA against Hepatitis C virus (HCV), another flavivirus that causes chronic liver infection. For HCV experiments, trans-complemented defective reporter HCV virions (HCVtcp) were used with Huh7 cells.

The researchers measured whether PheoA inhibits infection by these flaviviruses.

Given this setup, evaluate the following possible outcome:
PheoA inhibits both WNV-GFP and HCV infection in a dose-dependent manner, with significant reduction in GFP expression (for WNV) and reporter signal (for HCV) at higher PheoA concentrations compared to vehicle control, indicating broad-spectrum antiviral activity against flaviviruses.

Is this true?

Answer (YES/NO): YES